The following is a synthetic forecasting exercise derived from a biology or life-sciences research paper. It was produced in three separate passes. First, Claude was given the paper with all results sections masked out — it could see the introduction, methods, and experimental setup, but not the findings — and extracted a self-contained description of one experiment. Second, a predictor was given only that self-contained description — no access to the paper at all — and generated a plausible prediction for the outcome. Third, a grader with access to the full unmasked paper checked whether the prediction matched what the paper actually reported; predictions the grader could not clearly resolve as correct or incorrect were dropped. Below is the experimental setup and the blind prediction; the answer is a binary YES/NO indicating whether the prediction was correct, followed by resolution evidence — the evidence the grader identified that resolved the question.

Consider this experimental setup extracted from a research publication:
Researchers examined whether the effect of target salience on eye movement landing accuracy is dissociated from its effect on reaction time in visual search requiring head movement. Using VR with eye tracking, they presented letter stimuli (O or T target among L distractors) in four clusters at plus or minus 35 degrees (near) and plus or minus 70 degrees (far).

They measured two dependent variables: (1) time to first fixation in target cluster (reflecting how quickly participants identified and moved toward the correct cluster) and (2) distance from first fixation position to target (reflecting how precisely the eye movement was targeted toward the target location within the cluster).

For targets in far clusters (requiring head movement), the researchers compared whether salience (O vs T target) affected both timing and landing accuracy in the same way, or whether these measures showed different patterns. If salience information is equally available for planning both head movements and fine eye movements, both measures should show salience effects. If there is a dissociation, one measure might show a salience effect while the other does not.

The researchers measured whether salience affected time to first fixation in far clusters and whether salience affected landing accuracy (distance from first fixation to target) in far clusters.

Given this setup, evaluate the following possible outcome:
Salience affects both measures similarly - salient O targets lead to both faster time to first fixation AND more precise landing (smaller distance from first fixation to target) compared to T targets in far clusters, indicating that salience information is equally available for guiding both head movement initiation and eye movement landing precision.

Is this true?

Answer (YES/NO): NO